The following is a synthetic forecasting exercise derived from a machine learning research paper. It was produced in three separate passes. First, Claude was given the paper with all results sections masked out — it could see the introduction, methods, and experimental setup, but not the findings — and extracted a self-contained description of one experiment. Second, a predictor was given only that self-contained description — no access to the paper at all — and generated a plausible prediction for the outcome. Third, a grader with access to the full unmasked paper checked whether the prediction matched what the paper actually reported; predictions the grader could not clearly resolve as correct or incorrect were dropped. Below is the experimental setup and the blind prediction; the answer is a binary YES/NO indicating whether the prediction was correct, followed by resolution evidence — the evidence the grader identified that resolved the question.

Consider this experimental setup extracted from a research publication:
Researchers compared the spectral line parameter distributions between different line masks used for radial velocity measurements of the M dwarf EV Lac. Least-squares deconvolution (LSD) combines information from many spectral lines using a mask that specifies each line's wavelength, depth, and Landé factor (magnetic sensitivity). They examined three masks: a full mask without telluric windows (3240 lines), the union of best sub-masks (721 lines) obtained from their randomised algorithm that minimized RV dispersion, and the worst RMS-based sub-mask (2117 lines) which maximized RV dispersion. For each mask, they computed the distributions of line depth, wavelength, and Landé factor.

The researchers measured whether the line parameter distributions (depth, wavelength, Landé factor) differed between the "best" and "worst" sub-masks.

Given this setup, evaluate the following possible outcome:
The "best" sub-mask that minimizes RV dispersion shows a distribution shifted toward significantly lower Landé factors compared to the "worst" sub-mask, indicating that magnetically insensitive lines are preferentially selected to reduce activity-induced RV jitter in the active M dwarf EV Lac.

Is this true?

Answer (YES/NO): NO